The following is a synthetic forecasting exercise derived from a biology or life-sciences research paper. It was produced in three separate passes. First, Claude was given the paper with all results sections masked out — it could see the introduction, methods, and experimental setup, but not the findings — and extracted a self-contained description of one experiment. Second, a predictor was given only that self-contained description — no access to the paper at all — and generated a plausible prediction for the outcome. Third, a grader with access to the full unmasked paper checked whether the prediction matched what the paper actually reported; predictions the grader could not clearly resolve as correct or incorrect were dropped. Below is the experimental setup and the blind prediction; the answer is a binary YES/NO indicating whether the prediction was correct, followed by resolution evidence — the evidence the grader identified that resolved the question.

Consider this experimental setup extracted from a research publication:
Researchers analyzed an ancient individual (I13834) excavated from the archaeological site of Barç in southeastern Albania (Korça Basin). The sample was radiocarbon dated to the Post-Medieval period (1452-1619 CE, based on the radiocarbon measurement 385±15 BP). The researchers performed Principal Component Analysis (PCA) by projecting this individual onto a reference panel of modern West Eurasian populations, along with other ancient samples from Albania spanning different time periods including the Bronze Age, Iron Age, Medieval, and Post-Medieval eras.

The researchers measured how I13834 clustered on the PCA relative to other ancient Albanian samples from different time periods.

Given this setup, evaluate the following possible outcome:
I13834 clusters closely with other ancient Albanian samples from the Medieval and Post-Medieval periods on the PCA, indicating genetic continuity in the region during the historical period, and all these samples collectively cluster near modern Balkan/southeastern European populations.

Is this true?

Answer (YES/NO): NO